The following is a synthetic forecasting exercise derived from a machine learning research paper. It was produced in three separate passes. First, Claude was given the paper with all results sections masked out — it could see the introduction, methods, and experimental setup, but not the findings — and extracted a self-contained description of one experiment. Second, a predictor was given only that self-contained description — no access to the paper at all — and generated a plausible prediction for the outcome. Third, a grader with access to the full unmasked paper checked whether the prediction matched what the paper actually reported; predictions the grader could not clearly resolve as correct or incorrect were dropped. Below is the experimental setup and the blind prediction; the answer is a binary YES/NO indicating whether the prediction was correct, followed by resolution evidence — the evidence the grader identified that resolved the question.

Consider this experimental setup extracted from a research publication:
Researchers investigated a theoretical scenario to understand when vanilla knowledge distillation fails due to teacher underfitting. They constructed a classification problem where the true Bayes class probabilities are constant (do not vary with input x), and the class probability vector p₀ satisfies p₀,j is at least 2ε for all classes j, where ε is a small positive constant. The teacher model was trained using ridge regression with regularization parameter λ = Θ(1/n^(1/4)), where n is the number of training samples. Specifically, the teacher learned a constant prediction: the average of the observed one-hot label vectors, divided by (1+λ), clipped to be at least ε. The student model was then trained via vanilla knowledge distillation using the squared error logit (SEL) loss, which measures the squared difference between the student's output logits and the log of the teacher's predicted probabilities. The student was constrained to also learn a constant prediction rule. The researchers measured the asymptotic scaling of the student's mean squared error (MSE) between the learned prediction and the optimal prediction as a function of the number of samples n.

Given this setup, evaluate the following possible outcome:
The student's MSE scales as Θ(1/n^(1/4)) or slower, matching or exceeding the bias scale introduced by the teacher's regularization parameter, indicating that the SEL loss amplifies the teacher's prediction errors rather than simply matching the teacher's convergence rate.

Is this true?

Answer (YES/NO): NO